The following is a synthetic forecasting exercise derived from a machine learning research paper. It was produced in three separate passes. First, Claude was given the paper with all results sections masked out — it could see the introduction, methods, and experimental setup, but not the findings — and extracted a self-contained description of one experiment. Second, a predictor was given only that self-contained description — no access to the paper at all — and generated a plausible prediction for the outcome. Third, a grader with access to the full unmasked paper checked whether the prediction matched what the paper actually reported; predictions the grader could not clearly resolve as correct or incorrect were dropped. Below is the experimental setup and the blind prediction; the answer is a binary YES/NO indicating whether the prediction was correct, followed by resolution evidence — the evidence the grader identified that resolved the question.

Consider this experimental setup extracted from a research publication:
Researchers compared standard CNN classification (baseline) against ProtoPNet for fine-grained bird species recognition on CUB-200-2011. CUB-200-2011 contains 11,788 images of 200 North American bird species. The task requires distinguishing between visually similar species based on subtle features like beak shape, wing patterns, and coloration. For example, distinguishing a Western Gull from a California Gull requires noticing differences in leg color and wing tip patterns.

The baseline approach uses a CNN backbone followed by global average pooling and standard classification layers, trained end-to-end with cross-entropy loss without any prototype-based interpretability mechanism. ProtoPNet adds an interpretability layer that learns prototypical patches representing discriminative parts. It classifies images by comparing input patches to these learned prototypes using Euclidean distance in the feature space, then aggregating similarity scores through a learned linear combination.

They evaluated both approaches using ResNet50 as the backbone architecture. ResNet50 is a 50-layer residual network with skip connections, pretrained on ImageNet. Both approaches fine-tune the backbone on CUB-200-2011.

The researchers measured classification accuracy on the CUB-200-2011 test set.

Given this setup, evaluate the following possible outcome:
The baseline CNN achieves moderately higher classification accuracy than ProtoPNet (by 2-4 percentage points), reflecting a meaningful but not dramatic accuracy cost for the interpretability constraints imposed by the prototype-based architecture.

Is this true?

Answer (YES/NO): NO